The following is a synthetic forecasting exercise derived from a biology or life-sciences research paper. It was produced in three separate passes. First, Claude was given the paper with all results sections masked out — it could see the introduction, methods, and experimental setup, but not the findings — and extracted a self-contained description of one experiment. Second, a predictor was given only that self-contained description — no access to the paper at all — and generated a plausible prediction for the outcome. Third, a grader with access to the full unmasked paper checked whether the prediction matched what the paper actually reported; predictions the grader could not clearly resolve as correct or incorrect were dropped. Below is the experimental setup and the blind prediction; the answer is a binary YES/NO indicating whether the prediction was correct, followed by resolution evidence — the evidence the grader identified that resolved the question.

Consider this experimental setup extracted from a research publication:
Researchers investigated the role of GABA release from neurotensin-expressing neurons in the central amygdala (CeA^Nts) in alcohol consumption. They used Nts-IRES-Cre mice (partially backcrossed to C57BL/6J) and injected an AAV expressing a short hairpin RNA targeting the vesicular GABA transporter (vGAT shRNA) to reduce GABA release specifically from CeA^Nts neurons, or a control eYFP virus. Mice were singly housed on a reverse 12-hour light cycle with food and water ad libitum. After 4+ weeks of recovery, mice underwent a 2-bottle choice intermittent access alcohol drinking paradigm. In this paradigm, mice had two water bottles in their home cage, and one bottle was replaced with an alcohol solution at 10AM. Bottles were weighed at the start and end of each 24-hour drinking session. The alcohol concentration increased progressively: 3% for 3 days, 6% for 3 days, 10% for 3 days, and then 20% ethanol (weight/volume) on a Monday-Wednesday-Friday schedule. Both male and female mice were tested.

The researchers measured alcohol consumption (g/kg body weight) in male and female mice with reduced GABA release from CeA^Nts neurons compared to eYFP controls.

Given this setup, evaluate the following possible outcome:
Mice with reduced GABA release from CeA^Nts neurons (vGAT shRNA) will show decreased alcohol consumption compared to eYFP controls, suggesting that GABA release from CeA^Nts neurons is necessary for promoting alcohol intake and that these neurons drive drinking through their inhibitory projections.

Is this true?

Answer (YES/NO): NO